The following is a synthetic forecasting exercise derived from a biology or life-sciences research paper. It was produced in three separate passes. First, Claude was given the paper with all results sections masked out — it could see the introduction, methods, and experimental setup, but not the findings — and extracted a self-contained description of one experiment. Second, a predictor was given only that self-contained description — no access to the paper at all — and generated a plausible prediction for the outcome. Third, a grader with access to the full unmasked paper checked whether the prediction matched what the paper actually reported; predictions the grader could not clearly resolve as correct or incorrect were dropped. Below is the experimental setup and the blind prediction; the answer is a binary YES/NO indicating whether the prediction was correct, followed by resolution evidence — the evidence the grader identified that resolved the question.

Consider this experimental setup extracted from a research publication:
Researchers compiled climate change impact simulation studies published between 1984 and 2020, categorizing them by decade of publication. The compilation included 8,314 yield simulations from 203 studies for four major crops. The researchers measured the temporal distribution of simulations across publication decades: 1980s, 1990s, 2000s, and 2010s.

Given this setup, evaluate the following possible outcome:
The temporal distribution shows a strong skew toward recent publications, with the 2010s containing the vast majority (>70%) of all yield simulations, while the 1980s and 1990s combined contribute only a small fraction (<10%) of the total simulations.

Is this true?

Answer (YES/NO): YES